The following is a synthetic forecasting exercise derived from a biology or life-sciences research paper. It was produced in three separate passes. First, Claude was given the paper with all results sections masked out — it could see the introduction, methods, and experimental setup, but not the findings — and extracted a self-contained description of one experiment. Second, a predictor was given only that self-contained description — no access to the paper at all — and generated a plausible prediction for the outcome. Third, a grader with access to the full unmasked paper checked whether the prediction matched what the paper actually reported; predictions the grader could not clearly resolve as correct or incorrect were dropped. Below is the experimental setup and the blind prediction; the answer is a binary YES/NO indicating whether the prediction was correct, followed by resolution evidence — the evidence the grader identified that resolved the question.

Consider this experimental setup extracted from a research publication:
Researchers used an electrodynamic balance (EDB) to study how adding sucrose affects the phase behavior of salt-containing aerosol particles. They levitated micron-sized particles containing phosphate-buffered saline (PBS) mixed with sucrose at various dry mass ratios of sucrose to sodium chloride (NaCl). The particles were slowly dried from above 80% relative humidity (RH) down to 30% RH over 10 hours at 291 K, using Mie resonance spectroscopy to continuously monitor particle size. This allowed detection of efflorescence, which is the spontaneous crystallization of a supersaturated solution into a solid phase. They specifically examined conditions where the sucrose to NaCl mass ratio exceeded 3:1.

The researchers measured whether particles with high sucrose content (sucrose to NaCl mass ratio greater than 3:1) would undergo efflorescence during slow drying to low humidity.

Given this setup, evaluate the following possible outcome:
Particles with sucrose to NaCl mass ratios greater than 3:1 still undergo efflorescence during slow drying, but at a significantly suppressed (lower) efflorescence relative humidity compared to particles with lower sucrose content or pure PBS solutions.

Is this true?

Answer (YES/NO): NO